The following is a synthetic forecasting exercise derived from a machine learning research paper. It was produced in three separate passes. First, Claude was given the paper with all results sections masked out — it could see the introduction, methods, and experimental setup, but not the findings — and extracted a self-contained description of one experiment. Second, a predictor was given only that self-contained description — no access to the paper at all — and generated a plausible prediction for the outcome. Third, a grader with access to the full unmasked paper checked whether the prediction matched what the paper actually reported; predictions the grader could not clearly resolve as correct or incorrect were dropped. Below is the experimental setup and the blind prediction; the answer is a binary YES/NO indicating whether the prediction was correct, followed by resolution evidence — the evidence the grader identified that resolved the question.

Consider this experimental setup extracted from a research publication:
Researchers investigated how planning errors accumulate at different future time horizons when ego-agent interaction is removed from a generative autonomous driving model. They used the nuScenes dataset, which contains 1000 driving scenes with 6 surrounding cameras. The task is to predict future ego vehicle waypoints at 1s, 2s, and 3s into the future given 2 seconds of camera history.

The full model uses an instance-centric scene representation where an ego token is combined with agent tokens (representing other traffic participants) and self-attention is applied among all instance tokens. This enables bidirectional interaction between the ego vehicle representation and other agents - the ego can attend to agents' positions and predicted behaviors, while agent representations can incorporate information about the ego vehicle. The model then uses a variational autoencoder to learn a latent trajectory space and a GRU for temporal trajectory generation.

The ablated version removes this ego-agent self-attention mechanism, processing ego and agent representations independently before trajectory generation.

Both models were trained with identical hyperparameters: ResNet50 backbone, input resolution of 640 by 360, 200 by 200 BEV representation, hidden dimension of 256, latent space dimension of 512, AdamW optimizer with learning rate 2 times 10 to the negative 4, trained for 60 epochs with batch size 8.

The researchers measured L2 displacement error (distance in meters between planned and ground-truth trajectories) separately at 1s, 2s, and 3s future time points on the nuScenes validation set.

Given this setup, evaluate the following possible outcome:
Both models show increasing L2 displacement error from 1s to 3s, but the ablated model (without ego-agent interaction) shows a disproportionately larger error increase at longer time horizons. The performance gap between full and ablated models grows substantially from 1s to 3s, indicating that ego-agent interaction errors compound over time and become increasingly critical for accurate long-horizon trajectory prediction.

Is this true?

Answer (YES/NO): NO